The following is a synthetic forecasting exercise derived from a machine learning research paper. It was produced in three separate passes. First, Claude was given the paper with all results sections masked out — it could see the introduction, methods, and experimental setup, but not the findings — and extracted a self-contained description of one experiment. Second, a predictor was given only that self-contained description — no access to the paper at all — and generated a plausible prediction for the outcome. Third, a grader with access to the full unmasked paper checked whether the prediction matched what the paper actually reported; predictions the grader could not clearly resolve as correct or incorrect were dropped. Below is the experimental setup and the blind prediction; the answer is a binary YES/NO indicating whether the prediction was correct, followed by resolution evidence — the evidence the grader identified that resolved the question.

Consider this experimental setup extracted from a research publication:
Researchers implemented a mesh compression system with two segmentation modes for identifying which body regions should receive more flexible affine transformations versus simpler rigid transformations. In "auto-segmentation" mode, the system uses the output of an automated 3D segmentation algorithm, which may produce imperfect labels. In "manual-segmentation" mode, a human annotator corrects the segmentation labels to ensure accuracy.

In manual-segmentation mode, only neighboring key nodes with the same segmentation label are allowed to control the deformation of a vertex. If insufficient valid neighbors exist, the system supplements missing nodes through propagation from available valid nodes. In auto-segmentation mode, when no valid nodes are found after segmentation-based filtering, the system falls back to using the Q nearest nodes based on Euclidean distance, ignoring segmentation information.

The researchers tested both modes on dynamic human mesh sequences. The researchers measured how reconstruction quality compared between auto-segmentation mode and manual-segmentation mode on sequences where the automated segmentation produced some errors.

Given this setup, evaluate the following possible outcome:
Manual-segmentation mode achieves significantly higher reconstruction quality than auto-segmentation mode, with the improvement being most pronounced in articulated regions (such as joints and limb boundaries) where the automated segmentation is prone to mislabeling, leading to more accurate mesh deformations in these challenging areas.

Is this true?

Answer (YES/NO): NO